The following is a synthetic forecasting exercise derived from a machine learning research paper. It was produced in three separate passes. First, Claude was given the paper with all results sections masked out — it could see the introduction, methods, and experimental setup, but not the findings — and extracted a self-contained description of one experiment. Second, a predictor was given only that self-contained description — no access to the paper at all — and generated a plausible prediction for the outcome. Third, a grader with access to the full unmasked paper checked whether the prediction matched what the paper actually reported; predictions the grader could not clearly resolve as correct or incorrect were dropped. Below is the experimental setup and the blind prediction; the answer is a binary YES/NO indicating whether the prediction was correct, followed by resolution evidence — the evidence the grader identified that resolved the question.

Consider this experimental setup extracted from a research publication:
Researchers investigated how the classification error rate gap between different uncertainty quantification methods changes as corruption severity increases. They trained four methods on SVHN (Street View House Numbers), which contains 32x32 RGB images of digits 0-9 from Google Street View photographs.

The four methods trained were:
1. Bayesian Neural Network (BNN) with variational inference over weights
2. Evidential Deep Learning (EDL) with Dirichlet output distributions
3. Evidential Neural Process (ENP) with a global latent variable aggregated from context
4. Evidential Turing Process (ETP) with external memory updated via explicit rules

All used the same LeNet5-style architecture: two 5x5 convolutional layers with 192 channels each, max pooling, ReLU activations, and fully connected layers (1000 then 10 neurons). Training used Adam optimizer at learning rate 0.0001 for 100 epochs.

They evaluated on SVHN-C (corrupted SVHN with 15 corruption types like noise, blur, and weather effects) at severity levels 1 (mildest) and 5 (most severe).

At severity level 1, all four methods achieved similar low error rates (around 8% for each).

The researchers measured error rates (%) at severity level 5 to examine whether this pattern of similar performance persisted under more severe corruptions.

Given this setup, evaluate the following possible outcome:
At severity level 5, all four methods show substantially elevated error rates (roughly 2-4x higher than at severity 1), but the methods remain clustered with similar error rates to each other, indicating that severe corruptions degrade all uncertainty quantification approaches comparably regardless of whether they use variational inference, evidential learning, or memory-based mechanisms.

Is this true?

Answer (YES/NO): NO